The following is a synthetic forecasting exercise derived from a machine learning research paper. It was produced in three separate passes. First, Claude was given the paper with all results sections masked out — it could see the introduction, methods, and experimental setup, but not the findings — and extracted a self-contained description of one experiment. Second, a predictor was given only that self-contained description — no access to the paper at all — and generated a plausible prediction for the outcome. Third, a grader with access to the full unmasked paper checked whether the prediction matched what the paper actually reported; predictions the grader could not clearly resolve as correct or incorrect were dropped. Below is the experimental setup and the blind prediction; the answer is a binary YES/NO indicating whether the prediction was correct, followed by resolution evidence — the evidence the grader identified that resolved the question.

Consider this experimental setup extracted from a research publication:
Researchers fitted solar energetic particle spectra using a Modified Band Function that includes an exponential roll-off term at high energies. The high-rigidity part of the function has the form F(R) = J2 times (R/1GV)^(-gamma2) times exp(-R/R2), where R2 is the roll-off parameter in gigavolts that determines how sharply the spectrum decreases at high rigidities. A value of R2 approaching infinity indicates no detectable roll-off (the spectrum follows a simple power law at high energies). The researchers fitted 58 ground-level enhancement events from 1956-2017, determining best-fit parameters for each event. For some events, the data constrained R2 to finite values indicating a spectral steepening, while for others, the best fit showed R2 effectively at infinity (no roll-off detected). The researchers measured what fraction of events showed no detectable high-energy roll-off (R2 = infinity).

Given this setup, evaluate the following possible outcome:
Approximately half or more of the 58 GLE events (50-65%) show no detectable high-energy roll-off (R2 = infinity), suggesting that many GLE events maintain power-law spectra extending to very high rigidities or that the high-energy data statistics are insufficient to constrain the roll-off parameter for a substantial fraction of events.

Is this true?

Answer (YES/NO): NO